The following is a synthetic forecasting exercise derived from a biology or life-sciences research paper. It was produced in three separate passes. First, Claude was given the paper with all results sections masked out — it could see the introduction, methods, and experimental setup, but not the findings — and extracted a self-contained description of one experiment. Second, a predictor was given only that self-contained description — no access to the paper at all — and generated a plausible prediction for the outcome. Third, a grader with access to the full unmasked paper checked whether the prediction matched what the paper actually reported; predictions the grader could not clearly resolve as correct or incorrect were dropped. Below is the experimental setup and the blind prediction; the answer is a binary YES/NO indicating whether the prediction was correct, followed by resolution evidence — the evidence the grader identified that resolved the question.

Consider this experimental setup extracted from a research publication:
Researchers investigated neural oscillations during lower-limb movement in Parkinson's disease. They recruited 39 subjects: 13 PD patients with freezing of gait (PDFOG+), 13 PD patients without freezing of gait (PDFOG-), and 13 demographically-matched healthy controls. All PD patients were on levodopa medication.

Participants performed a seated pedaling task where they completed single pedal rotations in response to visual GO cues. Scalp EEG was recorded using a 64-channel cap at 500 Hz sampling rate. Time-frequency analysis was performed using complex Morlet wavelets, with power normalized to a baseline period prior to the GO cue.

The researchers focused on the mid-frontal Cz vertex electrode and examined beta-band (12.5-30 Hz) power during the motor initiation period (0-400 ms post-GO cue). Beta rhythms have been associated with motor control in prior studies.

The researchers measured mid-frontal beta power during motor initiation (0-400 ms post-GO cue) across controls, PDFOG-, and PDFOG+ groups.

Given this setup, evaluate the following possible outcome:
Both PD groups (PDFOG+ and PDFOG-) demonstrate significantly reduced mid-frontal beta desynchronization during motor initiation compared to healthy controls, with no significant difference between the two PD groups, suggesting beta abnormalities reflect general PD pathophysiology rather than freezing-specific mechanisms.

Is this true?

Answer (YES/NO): YES